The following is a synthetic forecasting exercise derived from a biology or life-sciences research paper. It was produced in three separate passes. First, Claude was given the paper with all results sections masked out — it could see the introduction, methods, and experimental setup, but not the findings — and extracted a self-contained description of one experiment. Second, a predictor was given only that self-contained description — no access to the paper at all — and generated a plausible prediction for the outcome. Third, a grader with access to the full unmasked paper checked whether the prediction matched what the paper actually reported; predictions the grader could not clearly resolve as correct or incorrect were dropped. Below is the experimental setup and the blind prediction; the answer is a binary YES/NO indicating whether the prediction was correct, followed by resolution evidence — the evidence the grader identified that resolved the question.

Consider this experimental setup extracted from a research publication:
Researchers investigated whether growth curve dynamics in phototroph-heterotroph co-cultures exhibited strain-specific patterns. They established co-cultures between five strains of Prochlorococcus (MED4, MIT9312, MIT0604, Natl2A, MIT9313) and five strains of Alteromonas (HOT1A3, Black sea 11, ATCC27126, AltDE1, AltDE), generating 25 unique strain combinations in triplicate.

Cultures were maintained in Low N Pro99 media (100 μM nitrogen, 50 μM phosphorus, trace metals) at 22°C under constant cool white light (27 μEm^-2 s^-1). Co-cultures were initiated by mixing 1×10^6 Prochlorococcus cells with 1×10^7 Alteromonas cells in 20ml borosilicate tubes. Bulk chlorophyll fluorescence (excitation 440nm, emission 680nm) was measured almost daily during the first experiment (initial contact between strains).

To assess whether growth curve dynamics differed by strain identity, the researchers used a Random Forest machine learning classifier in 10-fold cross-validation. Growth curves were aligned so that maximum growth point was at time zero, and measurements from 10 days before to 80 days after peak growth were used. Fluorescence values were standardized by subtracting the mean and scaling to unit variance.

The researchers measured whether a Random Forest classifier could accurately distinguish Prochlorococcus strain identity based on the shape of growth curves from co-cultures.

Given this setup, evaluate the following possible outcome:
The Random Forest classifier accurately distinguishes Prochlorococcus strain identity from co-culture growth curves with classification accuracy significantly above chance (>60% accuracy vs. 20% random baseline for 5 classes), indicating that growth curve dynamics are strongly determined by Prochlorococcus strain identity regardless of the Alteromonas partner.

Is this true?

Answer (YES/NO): YES